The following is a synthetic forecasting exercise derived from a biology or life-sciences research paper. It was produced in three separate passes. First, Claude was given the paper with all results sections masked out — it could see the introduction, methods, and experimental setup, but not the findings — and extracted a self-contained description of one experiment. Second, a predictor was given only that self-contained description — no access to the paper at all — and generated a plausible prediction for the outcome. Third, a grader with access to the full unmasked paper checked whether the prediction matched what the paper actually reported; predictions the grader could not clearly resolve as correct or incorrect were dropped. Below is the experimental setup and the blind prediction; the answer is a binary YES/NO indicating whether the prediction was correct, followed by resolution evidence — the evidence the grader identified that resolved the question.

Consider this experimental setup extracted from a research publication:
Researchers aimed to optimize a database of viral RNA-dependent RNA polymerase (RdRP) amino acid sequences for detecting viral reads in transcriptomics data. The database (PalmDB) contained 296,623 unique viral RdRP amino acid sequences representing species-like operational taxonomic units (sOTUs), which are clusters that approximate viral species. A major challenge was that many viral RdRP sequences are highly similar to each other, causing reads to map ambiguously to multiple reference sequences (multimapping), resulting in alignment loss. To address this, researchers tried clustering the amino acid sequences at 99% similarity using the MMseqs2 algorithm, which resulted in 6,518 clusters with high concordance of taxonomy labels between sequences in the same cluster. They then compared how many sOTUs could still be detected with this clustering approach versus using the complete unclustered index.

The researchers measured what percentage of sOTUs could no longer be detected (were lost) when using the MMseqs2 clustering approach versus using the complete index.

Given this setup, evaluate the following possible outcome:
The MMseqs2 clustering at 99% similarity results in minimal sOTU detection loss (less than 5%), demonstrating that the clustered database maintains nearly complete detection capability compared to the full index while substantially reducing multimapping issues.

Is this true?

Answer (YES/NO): NO